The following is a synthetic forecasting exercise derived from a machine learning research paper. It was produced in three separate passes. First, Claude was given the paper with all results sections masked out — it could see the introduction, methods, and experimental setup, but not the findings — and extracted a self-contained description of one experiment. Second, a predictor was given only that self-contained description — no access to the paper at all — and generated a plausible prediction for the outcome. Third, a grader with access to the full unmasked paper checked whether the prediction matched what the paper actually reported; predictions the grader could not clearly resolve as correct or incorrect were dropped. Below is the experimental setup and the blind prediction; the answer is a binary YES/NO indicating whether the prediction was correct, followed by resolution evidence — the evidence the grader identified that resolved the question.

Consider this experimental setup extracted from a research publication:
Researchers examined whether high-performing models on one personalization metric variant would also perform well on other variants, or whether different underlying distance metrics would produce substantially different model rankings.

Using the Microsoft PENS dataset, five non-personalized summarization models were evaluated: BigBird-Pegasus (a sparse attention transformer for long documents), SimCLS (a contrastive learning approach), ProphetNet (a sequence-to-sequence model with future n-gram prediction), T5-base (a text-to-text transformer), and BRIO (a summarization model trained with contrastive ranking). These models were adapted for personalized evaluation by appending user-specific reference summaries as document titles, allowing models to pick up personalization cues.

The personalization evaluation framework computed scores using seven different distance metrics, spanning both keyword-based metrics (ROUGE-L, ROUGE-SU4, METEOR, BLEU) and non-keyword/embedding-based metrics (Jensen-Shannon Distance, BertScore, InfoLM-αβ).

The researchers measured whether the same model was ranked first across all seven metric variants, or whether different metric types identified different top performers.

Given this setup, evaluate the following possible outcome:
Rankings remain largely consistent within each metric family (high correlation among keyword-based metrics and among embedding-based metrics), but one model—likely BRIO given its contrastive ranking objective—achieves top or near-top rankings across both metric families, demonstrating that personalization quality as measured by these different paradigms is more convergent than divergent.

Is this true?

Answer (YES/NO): NO